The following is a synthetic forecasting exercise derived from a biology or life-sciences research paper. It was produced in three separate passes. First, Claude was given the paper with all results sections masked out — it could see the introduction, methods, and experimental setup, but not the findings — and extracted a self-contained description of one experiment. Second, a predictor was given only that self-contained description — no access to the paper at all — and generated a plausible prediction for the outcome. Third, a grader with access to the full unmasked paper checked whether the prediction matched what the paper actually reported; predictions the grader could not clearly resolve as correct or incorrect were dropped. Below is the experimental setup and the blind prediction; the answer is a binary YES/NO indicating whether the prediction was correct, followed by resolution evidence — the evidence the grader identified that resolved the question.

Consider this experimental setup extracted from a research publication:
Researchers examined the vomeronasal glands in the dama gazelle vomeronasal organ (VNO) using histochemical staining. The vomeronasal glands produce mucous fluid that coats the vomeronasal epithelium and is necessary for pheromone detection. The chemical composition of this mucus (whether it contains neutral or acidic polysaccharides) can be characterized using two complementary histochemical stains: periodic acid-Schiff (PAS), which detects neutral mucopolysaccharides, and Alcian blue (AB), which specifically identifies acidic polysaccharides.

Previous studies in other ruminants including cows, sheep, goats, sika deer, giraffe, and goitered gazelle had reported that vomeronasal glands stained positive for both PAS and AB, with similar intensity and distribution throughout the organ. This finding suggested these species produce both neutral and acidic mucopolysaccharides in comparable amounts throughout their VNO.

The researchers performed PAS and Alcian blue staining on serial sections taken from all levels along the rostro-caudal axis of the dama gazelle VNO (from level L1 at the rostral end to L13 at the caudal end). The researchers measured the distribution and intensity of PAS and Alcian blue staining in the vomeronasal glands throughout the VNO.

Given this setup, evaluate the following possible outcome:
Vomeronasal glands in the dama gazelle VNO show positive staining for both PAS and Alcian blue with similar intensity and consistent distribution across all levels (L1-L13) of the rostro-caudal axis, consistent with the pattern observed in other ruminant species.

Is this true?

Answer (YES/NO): NO